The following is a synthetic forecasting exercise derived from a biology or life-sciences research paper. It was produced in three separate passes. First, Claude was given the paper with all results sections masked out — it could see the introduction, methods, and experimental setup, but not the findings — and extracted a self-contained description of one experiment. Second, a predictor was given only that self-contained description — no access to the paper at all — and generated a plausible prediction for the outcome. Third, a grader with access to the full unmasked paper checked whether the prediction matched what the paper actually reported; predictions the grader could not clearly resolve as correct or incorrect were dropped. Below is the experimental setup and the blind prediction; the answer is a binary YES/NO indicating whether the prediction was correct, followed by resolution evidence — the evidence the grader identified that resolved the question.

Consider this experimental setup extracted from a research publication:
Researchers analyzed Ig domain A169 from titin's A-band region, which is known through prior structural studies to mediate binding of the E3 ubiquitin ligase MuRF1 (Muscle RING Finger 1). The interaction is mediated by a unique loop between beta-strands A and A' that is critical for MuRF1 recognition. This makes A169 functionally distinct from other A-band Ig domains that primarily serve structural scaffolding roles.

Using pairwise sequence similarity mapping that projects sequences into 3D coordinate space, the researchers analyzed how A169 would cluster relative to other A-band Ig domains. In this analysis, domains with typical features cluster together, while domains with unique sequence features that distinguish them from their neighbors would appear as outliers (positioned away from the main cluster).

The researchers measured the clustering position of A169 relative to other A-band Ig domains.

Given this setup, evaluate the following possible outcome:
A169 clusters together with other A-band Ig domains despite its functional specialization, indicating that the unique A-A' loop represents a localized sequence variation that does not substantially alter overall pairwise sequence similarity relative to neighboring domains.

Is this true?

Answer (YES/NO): YES